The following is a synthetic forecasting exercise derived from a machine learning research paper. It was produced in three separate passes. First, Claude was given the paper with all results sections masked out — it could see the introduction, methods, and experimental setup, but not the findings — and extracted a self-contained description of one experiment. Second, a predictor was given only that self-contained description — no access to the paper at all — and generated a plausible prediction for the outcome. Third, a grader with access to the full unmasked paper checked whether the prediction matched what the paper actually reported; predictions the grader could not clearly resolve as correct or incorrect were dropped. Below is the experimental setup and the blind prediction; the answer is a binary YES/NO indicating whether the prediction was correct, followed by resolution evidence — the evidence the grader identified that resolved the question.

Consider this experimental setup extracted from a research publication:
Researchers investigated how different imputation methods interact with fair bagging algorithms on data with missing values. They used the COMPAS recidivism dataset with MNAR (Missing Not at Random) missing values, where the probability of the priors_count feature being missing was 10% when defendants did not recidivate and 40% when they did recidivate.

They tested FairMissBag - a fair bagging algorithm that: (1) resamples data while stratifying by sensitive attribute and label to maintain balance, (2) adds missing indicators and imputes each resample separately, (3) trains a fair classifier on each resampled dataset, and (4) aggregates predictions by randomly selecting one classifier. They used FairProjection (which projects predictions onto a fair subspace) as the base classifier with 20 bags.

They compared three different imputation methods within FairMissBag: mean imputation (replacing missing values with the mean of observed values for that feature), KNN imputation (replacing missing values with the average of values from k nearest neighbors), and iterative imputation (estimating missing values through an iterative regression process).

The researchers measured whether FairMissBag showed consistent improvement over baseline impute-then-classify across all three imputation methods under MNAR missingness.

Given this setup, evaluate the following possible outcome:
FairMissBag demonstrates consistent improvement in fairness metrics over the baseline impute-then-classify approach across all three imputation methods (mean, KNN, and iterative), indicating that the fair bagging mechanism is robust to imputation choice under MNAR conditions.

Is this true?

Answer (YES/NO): YES